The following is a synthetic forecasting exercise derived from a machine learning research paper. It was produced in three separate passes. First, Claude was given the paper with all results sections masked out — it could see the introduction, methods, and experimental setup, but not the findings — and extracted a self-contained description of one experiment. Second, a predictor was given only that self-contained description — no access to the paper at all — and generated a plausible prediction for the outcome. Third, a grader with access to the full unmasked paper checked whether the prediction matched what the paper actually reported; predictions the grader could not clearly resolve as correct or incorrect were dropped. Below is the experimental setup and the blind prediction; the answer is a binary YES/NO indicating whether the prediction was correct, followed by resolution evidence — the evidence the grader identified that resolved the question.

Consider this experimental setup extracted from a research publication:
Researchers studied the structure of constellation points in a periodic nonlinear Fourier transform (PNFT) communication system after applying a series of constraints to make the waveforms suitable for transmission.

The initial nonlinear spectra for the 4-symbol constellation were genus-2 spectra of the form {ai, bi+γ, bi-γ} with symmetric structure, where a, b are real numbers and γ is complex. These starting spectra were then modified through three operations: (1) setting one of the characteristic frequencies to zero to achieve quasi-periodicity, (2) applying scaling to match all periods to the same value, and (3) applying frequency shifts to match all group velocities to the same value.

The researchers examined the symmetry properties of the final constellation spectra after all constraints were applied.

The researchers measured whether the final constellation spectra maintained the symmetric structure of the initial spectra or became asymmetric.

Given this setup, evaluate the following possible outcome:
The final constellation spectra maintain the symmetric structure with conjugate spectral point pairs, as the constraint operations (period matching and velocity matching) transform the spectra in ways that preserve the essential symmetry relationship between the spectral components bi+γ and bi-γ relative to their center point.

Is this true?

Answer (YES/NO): NO